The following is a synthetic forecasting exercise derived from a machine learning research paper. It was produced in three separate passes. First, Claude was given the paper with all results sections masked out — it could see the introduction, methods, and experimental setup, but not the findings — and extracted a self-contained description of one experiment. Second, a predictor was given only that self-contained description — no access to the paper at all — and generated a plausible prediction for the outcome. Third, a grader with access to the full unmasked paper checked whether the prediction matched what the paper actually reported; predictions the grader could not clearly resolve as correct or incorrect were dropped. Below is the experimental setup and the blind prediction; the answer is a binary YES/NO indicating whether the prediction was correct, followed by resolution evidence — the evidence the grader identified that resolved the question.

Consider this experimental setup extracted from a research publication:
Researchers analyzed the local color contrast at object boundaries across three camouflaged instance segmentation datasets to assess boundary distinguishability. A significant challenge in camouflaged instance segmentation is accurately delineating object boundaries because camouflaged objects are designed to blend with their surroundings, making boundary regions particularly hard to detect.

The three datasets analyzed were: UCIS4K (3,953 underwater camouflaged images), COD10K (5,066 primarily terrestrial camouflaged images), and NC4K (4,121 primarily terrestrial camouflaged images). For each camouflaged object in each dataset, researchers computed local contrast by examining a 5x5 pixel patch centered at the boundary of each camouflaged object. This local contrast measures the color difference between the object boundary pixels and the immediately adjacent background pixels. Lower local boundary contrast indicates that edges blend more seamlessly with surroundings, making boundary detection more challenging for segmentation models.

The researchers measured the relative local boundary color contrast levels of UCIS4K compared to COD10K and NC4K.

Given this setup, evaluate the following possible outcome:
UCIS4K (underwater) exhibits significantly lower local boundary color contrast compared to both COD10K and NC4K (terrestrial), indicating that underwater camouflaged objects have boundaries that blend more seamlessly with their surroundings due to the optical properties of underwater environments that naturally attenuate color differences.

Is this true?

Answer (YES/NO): YES